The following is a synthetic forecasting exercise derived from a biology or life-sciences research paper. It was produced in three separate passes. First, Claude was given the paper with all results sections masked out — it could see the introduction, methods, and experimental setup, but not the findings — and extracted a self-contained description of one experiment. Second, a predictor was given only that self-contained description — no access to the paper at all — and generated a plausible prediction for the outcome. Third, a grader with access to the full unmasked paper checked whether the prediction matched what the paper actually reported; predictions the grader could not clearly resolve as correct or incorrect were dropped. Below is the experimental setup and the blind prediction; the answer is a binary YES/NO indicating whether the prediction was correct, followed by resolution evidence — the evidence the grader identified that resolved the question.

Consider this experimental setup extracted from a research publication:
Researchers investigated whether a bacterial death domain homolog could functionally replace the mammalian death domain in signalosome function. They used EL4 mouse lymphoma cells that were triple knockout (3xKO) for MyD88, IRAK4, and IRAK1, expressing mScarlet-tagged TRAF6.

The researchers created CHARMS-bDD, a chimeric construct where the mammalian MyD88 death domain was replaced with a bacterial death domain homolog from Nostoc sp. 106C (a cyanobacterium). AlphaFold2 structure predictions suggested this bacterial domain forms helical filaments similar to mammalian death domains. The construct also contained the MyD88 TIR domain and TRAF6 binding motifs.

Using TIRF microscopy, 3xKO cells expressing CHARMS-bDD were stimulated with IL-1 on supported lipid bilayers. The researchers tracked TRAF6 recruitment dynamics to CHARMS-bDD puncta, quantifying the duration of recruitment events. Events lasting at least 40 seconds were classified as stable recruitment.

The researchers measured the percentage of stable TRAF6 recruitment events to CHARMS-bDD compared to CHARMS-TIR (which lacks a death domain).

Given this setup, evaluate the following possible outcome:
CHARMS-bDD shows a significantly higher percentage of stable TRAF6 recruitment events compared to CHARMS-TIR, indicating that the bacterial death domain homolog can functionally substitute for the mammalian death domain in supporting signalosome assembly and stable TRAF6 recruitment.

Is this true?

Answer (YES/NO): YES